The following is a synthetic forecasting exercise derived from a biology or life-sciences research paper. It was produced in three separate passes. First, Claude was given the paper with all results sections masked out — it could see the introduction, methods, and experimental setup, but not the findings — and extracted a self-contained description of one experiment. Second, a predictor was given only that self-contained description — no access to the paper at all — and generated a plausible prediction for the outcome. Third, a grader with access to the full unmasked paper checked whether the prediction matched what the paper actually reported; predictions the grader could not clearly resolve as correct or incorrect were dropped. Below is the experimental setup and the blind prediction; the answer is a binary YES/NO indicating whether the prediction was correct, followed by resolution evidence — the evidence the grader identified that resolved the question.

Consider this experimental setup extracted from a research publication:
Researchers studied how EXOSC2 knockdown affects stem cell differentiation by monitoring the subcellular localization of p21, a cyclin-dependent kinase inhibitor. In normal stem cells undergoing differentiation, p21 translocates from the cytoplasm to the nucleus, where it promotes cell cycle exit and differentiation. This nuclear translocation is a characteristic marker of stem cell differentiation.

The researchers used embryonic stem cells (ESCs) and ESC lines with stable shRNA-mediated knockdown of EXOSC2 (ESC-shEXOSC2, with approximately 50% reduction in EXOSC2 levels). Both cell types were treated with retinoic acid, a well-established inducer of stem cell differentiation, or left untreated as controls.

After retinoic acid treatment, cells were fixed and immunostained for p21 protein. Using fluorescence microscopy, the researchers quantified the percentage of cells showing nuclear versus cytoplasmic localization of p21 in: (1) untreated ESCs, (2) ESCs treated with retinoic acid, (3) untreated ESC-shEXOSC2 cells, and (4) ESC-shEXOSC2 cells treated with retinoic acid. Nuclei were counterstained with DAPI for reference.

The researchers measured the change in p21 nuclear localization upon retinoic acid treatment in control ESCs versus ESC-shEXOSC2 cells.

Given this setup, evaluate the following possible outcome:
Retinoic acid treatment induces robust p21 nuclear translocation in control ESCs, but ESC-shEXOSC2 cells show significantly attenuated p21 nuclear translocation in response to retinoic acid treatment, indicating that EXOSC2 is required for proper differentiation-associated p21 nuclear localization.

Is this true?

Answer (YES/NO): YES